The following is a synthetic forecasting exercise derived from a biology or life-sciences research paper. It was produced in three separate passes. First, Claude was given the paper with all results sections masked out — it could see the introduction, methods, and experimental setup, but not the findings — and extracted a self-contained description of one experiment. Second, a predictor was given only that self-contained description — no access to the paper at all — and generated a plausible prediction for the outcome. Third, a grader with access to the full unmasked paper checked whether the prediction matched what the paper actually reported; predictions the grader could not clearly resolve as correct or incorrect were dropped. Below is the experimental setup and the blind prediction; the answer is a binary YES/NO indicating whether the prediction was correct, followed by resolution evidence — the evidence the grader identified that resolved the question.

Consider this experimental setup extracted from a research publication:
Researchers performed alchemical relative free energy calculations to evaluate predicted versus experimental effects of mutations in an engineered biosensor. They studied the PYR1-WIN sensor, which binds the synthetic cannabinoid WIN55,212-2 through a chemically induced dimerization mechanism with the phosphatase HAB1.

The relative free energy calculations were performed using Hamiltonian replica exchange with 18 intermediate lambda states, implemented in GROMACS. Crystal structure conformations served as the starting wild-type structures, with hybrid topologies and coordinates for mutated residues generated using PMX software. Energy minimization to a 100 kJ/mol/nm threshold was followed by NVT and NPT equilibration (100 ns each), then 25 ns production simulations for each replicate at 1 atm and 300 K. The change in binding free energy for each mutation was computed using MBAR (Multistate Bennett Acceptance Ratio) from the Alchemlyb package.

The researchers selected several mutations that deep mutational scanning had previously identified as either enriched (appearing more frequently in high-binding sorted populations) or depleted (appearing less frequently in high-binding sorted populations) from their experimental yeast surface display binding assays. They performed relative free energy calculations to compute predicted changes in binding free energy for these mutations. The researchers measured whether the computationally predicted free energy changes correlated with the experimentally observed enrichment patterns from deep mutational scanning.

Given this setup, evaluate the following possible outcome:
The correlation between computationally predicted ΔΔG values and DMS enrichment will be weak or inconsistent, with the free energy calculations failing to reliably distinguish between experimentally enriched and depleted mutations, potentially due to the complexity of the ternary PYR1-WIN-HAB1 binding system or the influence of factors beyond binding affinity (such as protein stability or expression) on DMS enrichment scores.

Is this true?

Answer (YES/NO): NO